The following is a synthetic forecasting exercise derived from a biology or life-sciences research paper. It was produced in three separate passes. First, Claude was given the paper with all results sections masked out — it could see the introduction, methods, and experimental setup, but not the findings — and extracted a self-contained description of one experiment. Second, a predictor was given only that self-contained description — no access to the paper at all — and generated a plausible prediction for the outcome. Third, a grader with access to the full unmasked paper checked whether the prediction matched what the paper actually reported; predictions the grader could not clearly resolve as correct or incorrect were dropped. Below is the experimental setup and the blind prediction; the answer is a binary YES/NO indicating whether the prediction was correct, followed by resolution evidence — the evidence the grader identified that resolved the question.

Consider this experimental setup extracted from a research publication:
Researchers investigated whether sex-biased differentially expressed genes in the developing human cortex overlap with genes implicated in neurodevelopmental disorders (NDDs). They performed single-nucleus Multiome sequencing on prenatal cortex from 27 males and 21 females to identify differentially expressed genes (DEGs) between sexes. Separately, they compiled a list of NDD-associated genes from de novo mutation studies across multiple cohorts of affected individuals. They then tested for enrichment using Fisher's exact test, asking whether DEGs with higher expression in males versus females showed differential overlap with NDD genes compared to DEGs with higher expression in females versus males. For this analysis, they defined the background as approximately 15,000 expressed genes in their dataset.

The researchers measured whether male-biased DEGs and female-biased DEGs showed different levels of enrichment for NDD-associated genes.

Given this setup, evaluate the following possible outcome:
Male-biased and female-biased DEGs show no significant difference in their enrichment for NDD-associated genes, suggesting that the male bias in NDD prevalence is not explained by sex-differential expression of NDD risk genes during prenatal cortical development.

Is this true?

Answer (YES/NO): NO